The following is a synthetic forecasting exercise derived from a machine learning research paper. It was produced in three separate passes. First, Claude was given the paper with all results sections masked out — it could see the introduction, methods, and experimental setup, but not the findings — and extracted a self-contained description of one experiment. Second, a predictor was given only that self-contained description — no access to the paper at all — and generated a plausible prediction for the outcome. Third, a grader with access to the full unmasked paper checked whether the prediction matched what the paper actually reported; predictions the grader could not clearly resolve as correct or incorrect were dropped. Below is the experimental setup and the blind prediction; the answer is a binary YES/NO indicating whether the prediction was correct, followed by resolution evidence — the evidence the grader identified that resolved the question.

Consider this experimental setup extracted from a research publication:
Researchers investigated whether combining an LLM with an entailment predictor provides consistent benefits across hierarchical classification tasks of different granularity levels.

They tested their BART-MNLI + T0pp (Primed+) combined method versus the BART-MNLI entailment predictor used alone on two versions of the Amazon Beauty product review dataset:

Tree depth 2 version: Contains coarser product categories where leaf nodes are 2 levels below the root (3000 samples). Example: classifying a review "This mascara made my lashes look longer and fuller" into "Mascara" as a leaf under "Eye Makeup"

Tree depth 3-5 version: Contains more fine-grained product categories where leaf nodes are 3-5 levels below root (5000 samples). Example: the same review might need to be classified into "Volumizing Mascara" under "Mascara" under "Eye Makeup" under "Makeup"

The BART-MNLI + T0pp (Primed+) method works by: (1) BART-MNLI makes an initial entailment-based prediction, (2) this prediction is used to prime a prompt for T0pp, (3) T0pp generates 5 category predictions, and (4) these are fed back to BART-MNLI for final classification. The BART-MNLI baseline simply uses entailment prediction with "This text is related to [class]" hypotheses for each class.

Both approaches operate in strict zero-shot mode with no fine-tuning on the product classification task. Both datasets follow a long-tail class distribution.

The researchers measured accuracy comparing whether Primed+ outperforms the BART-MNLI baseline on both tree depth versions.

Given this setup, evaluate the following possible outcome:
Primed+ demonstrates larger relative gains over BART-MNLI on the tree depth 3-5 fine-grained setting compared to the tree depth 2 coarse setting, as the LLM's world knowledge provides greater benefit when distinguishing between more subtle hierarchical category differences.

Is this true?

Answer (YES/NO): NO